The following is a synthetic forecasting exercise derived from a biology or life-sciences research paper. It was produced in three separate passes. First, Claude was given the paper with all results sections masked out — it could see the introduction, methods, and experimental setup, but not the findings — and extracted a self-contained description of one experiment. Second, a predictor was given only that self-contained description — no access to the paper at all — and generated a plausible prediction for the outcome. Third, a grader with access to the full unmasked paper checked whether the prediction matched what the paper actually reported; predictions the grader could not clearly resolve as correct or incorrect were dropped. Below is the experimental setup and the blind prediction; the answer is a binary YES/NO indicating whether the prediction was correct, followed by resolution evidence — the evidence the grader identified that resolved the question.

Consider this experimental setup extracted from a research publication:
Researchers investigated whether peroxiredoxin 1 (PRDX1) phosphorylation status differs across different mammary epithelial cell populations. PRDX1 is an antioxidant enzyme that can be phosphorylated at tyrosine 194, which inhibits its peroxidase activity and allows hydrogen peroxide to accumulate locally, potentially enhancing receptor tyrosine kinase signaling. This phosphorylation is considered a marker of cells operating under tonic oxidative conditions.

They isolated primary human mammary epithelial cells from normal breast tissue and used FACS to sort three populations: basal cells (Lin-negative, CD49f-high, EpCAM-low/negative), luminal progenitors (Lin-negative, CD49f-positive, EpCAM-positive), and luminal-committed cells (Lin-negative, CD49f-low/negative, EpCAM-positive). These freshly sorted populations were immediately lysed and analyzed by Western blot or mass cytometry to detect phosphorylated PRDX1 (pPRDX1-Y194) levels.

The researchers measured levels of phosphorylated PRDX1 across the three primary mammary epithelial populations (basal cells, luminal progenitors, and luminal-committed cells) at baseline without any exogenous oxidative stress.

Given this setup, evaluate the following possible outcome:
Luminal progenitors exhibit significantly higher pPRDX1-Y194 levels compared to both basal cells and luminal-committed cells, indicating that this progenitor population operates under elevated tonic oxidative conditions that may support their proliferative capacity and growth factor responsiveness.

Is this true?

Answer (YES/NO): YES